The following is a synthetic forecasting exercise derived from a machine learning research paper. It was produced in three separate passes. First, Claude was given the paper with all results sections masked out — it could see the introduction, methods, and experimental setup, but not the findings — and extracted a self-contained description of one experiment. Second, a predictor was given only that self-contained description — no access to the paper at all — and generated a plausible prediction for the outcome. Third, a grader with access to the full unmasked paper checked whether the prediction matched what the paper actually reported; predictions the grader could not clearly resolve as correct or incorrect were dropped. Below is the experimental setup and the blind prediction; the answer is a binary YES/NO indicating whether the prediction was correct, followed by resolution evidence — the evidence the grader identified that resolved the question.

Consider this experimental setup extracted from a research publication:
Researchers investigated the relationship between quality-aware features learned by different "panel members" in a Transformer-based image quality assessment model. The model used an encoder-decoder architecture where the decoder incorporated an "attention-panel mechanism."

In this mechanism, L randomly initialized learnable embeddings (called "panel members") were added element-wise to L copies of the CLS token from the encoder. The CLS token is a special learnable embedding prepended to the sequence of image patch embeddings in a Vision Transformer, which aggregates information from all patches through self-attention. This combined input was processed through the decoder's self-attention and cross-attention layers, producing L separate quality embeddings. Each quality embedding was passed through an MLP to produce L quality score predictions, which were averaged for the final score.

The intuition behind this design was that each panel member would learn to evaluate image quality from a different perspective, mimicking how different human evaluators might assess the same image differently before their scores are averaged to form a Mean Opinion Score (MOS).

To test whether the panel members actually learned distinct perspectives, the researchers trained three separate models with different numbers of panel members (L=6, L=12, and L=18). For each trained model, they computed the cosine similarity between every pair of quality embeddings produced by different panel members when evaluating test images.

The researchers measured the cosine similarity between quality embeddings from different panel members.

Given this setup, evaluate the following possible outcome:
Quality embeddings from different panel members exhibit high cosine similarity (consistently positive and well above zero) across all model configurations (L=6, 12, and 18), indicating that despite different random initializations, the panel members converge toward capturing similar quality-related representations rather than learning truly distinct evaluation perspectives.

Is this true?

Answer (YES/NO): NO